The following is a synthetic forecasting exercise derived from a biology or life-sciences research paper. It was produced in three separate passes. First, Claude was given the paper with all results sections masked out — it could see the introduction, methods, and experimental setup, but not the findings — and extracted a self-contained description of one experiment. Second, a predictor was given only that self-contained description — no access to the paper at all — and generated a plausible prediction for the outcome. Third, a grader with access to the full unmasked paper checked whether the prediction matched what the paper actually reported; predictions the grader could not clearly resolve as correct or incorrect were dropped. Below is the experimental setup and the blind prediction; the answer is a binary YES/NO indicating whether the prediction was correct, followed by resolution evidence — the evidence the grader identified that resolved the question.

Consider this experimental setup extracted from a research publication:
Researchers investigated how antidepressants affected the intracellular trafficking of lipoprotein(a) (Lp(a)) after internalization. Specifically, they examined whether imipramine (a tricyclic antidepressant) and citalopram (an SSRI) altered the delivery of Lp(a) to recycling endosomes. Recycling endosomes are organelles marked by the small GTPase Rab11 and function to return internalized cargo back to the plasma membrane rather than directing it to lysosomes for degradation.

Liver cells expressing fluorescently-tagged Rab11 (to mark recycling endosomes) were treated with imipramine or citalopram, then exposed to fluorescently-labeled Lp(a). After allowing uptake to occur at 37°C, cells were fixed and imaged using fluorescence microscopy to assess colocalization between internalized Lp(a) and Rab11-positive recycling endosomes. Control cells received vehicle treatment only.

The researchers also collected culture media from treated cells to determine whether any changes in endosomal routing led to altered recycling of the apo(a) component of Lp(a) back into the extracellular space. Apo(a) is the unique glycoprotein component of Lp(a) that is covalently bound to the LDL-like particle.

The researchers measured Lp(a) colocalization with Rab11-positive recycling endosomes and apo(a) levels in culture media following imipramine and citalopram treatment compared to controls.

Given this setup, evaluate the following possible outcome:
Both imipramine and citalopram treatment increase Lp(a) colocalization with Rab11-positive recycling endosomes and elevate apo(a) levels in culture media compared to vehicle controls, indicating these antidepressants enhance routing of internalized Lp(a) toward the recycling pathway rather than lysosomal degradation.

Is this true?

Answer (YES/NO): NO